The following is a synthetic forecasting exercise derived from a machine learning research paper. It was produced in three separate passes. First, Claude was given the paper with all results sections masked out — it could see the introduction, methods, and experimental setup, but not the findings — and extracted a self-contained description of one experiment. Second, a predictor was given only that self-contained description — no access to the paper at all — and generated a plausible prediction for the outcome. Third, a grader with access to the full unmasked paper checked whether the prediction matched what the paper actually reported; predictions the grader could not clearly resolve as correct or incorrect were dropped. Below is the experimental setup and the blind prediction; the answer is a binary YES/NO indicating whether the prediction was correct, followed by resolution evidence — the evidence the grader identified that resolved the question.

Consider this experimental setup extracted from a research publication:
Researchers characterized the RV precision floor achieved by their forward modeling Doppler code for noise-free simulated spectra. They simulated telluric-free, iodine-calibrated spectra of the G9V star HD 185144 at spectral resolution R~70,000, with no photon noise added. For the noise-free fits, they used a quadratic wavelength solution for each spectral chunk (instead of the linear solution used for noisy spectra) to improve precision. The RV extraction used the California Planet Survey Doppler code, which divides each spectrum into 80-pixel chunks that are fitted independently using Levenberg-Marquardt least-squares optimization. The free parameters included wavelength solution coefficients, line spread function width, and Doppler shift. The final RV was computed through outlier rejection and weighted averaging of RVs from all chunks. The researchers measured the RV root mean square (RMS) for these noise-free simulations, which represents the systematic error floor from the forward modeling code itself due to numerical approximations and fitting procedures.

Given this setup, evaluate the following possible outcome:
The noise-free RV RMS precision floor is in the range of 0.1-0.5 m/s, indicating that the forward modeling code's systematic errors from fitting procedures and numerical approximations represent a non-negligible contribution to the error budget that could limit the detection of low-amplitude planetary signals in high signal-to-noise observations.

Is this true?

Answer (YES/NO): NO